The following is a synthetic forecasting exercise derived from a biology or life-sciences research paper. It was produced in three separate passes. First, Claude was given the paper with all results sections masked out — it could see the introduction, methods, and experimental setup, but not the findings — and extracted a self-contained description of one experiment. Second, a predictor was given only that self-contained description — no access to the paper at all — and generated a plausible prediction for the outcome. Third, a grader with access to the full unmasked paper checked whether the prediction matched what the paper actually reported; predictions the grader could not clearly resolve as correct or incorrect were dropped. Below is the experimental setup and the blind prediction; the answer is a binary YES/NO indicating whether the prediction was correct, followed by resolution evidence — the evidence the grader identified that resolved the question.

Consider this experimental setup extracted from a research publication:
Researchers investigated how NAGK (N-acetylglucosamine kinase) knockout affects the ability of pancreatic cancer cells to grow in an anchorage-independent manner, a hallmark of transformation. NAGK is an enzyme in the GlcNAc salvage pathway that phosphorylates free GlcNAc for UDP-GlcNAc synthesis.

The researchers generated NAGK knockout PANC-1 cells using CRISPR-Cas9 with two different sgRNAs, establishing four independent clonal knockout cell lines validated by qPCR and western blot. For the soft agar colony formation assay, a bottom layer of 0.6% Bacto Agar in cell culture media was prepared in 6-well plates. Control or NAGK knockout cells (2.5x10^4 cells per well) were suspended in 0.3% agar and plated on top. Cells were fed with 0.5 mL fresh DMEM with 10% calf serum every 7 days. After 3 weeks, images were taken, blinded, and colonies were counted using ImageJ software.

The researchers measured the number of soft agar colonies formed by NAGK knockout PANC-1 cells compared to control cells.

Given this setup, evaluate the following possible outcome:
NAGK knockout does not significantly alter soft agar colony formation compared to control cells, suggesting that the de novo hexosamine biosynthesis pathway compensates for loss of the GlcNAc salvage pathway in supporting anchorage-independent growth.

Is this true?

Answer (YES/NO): YES